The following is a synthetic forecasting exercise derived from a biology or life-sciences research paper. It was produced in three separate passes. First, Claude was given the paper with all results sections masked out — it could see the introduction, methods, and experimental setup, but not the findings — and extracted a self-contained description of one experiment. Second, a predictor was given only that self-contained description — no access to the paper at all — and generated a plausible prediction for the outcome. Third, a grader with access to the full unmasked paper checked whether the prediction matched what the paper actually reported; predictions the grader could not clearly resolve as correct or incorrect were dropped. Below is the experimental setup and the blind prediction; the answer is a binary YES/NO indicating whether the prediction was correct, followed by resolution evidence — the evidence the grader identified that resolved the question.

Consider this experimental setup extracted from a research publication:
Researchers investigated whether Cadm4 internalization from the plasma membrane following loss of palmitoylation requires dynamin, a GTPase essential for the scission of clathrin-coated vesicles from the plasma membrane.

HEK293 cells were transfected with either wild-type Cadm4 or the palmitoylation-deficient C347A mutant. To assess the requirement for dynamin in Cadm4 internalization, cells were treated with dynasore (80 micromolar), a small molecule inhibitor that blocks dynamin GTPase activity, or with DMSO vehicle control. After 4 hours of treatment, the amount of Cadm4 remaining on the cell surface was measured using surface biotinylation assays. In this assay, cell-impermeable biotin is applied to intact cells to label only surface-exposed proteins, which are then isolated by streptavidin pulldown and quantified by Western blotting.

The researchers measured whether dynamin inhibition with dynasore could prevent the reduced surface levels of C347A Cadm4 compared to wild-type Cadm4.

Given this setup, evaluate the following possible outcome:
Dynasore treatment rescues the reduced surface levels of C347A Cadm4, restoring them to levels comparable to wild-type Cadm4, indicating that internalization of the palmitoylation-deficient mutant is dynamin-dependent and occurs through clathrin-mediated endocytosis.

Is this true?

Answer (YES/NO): YES